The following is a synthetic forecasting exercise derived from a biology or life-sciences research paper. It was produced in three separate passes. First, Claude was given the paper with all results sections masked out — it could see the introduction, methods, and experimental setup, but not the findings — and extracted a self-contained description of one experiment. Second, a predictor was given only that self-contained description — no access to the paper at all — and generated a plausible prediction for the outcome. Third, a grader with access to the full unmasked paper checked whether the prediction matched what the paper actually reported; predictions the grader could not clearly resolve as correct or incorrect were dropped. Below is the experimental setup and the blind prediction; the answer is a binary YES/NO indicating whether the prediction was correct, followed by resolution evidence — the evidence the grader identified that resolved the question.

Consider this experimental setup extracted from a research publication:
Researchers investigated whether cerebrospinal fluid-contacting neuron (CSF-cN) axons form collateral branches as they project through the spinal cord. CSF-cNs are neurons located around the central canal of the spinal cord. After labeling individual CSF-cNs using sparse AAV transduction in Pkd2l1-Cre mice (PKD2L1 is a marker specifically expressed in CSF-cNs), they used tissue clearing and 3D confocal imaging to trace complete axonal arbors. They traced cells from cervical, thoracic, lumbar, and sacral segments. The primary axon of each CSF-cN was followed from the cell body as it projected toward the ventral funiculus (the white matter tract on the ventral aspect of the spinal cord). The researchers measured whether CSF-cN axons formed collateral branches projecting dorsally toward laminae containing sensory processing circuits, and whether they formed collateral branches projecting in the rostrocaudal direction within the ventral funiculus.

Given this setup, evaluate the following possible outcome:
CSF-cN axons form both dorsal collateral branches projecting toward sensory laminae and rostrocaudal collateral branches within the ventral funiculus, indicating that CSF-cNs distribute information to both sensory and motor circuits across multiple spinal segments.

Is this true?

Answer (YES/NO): NO